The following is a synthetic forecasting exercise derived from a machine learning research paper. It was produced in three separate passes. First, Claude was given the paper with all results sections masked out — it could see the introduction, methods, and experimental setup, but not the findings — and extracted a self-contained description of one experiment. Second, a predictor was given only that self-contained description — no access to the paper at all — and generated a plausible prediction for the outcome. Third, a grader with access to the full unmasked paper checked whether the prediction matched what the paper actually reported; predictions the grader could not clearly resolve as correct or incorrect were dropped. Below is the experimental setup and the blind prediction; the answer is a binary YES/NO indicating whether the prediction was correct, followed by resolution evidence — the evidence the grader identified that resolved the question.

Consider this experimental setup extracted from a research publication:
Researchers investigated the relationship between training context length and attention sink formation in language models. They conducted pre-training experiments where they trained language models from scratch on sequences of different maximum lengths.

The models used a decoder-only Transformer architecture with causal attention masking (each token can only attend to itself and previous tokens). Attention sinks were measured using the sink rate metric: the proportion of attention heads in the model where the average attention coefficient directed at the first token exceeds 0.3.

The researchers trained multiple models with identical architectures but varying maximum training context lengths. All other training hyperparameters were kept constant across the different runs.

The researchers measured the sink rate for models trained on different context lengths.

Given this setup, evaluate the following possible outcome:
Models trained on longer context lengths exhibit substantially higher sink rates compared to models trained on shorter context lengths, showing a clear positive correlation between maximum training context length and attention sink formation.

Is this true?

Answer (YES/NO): YES